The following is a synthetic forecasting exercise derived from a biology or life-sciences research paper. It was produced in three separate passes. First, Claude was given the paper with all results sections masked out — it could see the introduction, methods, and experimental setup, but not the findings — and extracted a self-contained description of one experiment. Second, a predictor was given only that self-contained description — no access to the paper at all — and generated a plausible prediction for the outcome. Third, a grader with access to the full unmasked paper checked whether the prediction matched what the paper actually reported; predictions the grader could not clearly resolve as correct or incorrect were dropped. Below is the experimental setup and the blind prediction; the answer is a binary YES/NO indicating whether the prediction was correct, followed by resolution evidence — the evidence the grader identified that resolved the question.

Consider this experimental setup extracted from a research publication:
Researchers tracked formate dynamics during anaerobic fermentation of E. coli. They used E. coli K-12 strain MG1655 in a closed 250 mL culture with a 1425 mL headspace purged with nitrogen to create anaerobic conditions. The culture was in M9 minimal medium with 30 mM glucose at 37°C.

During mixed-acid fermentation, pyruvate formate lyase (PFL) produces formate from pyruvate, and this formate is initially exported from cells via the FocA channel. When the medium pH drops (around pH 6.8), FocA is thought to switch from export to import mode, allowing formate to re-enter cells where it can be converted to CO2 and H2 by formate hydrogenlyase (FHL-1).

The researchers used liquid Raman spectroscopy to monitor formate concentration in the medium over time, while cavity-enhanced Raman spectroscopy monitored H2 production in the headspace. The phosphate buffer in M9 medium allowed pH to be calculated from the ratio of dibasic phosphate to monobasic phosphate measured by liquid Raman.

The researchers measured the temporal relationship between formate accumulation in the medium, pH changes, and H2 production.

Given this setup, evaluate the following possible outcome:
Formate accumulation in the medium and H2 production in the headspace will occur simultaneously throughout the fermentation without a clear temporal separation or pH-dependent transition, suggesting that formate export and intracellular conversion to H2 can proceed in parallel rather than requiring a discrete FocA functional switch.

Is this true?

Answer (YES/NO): NO